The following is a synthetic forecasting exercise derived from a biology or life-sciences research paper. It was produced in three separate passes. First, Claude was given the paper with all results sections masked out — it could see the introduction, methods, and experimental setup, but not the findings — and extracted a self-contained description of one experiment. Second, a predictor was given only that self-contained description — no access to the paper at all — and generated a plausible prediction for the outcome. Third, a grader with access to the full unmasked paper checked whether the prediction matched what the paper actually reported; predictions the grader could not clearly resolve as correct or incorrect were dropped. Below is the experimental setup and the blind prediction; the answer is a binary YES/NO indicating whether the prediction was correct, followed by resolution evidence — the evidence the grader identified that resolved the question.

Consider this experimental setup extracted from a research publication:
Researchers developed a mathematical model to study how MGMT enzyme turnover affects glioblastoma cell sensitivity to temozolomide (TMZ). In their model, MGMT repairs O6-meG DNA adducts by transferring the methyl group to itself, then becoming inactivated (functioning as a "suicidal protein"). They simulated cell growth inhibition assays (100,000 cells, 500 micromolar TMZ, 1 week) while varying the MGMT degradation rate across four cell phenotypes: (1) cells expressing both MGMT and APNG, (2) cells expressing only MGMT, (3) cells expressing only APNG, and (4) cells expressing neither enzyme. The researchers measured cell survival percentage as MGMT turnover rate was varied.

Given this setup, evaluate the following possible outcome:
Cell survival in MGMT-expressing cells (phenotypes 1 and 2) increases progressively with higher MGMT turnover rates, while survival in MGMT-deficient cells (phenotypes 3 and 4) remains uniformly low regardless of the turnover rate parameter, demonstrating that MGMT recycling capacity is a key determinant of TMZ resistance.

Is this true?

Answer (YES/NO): NO